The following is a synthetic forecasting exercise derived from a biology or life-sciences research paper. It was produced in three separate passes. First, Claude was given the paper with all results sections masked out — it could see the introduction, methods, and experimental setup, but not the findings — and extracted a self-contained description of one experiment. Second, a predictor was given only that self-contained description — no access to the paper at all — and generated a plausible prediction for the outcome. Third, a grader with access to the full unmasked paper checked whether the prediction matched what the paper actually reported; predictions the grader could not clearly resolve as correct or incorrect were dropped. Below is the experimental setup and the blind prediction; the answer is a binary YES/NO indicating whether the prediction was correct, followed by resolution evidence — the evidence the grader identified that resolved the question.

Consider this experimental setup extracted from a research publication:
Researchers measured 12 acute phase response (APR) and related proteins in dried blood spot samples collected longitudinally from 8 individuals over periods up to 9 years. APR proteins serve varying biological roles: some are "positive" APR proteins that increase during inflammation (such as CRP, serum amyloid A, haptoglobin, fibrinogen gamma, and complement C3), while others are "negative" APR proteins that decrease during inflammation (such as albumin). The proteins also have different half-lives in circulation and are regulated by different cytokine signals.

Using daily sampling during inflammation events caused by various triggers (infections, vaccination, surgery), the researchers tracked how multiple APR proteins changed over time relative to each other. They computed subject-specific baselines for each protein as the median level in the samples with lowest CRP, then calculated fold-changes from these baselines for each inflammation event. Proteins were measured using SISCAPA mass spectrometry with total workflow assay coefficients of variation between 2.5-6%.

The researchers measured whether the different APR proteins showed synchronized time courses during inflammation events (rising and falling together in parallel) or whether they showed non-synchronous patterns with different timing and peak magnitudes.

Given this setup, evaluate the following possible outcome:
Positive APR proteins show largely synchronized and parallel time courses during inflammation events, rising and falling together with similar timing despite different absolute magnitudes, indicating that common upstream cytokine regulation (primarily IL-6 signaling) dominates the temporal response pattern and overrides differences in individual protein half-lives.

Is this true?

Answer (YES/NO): NO